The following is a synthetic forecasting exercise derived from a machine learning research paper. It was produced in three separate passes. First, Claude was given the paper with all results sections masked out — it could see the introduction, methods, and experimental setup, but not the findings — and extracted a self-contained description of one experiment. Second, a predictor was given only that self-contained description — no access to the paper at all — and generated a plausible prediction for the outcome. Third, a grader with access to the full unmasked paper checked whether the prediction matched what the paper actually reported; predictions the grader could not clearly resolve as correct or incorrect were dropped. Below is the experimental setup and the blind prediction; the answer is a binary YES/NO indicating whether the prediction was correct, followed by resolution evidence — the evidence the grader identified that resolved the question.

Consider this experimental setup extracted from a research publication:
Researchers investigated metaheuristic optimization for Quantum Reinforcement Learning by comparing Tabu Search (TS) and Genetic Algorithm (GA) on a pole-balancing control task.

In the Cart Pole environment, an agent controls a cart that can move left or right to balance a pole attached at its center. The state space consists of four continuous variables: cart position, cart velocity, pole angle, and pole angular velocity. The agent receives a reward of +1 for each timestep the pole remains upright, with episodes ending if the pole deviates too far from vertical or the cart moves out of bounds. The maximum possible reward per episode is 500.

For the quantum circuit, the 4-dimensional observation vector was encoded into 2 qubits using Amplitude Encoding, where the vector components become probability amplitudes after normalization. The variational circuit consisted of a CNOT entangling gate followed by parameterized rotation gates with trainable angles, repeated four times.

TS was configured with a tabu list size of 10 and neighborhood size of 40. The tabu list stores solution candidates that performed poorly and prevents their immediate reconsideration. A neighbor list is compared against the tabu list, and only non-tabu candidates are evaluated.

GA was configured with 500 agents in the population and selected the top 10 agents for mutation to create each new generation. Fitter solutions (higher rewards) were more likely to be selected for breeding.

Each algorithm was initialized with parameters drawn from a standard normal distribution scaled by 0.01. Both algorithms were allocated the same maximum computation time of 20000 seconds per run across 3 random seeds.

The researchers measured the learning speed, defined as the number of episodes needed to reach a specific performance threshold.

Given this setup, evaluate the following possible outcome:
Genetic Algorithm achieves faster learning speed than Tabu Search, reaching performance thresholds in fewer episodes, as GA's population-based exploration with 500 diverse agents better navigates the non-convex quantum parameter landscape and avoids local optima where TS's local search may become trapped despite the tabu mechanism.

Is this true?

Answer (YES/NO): YES